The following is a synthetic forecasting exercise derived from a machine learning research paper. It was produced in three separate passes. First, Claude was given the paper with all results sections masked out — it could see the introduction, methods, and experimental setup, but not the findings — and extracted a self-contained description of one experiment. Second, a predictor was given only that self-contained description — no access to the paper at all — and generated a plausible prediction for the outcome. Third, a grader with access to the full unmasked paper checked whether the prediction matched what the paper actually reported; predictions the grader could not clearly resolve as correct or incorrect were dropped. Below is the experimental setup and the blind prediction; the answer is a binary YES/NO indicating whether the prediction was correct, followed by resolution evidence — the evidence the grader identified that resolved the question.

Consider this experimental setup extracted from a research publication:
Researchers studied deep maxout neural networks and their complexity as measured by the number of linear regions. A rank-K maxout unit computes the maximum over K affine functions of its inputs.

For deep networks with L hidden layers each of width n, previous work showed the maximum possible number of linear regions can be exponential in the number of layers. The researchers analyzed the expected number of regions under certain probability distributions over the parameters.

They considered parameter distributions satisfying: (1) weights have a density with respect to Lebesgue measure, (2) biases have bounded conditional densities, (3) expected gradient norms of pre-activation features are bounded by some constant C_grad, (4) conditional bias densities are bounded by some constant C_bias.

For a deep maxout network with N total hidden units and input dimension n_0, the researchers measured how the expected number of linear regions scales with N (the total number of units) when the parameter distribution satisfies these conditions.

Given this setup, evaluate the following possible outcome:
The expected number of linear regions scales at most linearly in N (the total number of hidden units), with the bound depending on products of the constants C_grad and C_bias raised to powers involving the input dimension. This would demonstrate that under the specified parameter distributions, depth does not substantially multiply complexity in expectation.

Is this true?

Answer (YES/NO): NO